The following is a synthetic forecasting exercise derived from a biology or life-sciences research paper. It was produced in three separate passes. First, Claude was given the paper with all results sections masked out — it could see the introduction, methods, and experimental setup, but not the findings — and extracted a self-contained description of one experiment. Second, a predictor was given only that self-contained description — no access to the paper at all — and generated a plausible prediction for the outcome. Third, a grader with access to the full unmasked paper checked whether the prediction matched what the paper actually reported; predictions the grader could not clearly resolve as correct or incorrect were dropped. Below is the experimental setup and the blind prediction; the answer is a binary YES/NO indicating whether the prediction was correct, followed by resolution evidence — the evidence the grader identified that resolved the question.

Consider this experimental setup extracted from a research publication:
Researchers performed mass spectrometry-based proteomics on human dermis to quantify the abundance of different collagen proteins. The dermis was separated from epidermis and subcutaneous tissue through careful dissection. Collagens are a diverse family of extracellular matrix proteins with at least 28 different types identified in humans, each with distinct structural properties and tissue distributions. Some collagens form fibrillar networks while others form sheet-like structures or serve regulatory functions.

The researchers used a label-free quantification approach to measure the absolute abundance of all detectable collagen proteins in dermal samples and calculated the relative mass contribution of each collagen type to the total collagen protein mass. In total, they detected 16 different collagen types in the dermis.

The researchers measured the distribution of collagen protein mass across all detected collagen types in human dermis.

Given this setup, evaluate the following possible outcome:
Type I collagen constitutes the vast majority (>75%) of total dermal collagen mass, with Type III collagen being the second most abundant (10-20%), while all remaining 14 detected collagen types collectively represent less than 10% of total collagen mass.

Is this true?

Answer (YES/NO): NO